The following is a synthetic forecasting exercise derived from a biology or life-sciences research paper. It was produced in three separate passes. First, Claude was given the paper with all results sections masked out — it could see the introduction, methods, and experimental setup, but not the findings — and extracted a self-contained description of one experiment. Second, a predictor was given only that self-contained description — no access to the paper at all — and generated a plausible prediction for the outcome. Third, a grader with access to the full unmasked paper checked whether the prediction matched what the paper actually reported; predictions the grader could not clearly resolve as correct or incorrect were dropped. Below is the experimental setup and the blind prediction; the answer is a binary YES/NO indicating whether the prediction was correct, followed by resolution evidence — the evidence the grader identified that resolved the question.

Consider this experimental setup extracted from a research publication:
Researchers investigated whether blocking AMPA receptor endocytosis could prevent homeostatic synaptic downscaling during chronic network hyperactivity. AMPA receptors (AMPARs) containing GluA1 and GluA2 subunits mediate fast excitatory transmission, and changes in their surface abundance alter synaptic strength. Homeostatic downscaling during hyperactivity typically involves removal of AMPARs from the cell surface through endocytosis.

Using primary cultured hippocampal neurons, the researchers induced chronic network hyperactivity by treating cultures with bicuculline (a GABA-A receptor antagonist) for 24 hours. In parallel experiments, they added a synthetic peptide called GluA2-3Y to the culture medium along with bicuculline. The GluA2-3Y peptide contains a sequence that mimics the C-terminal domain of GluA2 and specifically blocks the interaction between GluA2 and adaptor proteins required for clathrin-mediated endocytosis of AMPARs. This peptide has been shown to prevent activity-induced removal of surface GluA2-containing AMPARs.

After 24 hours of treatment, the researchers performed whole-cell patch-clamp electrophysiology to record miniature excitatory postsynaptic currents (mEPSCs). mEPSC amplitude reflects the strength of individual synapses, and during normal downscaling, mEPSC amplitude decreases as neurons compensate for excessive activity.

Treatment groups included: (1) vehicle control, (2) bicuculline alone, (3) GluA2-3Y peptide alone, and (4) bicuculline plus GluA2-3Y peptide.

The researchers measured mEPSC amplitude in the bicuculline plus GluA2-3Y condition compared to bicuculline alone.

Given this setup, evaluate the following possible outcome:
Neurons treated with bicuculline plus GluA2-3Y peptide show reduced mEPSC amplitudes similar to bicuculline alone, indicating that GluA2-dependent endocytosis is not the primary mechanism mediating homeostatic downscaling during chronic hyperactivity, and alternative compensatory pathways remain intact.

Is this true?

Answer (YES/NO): NO